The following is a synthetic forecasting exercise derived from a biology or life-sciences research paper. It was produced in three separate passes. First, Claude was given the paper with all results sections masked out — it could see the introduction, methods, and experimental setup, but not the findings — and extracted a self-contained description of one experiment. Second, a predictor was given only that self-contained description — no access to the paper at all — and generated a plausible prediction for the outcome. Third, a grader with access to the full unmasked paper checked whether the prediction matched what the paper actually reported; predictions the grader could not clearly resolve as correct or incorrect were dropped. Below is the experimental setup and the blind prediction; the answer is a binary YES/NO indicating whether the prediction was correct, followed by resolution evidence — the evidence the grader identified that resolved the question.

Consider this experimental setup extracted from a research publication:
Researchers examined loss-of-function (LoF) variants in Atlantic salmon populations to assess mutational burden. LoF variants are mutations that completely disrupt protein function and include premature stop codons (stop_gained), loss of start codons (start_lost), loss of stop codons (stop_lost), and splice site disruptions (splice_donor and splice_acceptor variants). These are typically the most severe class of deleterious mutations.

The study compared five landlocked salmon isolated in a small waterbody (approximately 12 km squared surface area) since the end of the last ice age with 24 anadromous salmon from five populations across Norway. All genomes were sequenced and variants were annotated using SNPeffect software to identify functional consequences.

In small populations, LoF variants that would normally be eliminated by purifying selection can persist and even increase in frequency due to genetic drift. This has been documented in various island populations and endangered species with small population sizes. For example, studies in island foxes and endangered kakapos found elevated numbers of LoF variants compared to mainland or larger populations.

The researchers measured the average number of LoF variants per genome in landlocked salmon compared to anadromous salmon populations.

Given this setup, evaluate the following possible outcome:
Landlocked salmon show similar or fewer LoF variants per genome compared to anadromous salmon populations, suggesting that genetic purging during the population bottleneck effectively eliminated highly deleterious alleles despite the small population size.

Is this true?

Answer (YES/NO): NO